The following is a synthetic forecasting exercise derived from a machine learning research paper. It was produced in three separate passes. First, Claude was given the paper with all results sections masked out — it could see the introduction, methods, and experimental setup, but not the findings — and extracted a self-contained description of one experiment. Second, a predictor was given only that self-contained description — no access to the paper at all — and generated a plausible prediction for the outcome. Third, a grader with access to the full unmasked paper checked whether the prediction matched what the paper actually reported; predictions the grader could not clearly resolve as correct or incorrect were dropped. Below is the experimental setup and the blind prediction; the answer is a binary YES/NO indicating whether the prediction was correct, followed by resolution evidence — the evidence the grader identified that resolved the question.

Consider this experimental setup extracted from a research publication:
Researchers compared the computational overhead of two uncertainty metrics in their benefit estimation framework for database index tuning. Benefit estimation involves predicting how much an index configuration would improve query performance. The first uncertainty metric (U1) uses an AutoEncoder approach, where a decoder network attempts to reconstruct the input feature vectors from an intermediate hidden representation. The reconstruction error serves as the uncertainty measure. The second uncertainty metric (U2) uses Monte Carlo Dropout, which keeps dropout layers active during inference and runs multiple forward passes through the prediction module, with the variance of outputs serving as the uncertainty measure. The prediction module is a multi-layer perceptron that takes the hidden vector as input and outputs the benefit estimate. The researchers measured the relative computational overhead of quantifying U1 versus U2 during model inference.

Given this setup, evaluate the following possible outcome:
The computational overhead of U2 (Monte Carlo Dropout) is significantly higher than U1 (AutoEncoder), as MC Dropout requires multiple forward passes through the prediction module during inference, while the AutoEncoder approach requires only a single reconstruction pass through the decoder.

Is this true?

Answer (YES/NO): YES